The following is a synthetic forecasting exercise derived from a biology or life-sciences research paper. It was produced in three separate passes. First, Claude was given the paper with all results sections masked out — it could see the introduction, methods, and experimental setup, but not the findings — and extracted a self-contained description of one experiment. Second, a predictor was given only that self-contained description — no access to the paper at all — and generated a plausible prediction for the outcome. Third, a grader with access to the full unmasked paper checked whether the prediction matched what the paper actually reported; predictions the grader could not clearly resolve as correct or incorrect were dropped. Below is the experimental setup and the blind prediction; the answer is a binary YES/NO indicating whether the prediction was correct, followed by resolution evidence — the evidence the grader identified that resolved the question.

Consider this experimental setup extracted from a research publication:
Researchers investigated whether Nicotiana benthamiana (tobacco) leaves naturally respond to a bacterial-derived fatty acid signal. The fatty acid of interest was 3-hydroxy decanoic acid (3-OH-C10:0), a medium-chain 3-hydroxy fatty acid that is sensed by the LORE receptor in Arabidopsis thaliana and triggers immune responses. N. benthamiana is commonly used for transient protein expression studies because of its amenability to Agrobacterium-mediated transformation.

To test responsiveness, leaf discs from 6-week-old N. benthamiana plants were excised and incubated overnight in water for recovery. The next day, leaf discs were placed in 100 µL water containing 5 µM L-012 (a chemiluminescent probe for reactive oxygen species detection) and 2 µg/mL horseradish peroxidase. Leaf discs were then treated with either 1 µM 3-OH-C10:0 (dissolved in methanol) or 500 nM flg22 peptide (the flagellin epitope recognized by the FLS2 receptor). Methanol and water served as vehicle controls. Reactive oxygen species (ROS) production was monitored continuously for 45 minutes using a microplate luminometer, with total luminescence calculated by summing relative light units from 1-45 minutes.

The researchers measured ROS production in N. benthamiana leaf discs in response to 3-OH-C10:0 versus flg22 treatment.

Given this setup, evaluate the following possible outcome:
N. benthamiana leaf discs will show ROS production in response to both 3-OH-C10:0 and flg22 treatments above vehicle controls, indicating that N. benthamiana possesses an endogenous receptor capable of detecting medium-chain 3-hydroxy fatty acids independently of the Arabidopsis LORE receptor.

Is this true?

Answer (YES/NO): NO